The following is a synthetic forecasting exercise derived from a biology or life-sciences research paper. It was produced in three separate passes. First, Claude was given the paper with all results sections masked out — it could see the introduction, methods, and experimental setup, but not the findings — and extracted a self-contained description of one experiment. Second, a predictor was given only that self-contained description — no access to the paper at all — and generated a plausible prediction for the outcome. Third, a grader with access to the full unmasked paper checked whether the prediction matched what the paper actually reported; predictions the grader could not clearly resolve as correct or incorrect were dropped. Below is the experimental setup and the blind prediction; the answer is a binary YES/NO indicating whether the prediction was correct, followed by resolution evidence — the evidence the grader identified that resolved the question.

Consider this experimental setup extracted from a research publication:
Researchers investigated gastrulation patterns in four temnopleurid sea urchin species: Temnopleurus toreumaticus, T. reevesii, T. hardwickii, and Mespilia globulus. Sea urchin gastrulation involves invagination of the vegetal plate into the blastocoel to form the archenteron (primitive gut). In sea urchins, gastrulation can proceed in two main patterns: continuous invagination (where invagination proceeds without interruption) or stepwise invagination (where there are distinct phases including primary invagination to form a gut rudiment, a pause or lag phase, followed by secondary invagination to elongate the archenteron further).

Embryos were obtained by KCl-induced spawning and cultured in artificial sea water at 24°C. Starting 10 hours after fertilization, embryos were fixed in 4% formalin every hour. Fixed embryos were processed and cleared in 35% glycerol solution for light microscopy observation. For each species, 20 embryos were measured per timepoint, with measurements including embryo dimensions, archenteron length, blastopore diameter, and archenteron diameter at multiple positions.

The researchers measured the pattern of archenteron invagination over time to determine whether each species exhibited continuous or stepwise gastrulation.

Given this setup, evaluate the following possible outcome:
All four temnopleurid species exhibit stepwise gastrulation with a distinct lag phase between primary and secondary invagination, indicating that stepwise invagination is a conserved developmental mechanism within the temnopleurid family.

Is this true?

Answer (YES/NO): NO